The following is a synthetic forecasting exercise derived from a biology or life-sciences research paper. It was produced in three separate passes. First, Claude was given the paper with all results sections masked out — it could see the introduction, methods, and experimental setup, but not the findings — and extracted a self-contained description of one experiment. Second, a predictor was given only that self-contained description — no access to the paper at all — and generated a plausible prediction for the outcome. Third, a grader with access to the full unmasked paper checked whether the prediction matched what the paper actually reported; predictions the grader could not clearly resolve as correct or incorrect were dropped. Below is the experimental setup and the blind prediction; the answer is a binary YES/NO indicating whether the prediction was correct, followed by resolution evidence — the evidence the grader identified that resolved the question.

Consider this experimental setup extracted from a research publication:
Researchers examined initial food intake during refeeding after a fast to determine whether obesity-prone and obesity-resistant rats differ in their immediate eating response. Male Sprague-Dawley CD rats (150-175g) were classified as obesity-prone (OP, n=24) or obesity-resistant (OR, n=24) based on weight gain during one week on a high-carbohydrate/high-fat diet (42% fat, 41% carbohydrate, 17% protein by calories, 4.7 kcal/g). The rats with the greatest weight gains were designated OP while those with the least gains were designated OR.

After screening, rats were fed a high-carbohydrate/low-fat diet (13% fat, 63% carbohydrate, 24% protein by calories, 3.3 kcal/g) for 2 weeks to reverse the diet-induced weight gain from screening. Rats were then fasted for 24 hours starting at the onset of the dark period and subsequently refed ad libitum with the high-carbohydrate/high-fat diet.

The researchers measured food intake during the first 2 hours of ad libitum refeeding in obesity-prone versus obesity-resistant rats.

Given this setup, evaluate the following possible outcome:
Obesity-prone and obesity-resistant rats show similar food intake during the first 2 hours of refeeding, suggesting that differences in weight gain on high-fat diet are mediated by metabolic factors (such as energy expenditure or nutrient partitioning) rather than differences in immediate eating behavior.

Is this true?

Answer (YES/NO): YES